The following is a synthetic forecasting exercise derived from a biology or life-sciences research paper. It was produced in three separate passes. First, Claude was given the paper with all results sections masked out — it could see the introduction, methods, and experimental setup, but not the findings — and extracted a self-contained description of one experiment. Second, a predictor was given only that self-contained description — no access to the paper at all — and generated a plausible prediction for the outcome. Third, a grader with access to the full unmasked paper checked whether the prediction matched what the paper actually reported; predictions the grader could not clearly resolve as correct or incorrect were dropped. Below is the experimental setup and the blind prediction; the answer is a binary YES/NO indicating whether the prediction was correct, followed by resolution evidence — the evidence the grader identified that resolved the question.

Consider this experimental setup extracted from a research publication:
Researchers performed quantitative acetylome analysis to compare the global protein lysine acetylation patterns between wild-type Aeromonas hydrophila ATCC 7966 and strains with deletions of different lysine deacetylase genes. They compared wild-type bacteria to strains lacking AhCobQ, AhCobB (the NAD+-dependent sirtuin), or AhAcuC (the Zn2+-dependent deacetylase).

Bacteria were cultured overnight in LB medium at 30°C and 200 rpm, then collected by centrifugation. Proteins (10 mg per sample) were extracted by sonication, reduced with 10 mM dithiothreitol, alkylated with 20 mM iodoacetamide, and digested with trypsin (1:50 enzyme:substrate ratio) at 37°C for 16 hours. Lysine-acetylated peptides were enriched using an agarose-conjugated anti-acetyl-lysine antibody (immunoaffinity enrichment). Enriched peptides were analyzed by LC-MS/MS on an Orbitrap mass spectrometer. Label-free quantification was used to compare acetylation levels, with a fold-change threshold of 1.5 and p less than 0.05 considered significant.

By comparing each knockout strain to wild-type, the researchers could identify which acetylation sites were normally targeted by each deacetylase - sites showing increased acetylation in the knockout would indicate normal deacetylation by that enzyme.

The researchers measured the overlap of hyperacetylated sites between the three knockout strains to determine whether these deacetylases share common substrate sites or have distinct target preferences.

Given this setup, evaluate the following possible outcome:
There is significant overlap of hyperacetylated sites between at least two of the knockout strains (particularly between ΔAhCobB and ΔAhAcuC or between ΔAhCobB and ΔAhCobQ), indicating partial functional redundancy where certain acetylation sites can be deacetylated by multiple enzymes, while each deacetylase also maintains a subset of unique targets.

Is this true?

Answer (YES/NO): YES